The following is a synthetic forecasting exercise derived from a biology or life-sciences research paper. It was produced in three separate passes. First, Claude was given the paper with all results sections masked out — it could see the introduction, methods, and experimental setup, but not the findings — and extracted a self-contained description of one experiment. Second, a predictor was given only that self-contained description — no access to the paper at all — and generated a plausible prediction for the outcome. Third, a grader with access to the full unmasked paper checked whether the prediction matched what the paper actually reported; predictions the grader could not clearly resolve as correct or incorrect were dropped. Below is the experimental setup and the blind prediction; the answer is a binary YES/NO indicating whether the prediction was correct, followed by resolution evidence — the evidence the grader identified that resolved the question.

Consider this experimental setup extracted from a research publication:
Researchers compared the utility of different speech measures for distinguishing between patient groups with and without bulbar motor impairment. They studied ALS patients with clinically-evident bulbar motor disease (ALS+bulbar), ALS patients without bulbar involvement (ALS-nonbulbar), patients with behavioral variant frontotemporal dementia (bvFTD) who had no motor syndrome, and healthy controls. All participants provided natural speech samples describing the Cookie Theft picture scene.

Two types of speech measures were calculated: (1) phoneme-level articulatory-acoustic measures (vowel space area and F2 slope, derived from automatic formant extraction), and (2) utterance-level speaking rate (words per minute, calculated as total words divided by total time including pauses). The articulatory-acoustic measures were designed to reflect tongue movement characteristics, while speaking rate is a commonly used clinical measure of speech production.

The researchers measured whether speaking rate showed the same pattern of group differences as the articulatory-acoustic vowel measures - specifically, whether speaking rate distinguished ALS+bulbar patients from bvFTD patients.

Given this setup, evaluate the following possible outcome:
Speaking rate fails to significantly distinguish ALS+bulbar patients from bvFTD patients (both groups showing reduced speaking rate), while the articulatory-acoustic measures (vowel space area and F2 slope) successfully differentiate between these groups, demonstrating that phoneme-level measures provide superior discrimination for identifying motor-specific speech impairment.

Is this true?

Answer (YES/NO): YES